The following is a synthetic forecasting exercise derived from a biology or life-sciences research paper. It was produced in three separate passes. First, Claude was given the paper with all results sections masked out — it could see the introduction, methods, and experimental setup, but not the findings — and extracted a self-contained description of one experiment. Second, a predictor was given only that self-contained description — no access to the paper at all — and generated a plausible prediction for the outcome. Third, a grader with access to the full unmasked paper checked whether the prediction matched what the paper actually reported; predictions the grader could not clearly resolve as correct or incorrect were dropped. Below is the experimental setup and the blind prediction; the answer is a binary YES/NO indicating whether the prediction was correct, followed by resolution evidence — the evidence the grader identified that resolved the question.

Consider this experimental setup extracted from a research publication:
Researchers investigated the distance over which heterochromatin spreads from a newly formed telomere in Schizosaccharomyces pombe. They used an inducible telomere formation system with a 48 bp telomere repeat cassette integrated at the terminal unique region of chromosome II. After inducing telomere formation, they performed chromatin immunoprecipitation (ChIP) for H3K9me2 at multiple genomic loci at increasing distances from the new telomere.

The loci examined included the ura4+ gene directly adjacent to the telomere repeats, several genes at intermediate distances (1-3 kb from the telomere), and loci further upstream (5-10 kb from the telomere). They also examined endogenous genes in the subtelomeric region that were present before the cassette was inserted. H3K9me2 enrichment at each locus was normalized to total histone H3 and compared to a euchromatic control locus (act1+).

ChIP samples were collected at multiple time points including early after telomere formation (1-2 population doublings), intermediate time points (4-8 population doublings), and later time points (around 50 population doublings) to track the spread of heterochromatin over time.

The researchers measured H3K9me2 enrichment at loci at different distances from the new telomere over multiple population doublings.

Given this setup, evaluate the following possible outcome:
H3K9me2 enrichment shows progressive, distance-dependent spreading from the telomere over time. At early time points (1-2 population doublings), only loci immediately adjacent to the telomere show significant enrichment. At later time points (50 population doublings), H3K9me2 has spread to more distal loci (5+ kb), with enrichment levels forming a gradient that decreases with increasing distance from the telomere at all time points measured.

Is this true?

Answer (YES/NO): NO